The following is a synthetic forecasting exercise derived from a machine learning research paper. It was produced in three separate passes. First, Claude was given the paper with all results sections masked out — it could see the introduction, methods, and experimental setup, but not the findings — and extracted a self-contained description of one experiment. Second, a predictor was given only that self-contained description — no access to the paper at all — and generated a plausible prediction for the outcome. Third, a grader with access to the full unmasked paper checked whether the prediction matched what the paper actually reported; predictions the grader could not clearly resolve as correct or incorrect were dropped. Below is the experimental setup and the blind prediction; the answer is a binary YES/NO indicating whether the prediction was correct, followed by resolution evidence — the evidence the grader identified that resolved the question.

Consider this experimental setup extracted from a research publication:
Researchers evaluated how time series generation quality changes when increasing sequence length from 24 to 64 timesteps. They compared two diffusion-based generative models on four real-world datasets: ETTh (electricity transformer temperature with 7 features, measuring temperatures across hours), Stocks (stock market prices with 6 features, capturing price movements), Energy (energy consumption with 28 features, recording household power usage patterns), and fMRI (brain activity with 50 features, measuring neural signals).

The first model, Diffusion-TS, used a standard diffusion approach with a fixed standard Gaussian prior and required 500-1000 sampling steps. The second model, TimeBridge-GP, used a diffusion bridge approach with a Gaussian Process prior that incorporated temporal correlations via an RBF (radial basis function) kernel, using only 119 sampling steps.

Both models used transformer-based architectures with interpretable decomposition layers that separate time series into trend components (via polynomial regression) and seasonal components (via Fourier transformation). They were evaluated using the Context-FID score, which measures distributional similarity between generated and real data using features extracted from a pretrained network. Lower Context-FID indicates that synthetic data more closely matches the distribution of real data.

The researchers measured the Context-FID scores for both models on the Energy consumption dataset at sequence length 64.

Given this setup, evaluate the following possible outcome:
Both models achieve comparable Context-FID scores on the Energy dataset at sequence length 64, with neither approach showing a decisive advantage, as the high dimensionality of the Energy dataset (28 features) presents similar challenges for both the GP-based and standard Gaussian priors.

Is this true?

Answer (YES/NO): NO